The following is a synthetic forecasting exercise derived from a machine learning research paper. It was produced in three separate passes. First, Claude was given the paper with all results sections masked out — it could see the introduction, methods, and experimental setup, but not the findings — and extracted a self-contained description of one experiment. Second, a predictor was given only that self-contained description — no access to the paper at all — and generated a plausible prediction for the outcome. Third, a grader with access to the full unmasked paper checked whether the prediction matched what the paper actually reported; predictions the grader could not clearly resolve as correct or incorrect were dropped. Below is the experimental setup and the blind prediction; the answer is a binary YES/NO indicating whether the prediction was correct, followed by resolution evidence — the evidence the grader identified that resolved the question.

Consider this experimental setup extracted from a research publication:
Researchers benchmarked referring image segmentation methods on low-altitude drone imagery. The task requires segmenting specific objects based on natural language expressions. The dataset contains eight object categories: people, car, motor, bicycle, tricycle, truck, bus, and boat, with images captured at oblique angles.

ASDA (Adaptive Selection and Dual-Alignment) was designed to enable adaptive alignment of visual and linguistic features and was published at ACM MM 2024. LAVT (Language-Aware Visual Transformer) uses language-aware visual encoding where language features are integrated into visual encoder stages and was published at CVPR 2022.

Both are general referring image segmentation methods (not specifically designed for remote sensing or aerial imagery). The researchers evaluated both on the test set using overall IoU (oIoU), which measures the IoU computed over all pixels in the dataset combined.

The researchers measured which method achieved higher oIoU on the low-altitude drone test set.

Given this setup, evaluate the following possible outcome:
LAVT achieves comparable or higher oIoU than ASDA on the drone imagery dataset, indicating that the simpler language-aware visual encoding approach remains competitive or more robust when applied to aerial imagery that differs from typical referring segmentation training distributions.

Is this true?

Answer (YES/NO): YES